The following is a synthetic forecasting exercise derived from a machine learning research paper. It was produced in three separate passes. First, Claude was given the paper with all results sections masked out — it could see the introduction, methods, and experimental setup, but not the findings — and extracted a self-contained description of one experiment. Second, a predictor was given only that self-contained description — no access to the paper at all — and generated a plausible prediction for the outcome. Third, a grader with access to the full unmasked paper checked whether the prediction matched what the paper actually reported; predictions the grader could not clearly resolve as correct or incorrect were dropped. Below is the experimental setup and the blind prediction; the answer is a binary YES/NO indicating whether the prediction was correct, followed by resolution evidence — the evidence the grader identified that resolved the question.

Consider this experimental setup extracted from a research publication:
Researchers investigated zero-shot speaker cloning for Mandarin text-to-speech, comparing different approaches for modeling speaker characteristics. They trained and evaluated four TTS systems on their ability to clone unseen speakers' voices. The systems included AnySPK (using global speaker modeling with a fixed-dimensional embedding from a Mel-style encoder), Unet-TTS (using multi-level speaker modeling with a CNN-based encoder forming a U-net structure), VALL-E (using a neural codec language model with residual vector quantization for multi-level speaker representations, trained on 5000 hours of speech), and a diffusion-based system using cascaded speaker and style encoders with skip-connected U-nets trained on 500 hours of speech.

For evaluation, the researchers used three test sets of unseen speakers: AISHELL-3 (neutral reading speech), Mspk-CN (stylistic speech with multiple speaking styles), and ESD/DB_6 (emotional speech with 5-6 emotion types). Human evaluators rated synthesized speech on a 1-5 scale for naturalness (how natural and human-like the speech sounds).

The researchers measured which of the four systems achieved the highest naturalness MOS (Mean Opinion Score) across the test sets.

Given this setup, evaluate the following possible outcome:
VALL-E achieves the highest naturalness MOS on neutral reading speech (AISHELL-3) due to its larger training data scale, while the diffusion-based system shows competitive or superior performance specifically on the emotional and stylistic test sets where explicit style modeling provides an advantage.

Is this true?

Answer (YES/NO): NO